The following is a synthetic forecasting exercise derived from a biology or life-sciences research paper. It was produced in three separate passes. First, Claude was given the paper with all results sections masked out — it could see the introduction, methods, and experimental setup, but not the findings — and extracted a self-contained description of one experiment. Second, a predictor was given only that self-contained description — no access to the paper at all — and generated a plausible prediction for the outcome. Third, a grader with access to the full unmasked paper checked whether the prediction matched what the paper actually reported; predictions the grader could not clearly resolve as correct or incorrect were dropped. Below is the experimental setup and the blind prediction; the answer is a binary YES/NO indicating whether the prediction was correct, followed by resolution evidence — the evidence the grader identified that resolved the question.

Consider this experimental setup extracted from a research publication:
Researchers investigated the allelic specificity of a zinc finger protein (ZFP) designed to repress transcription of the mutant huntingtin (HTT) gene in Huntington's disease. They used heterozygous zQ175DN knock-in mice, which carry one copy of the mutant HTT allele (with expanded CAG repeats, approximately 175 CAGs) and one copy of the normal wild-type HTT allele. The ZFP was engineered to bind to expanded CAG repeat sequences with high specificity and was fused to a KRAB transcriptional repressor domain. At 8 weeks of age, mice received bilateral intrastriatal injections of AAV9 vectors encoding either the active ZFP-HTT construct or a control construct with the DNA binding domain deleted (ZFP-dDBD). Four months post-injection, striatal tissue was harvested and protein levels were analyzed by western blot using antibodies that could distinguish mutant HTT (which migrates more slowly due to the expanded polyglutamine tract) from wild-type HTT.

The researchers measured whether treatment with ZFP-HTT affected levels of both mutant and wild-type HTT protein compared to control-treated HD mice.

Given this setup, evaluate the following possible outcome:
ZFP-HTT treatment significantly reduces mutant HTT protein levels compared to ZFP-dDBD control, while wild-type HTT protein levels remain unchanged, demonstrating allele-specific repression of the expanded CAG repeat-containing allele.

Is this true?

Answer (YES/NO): YES